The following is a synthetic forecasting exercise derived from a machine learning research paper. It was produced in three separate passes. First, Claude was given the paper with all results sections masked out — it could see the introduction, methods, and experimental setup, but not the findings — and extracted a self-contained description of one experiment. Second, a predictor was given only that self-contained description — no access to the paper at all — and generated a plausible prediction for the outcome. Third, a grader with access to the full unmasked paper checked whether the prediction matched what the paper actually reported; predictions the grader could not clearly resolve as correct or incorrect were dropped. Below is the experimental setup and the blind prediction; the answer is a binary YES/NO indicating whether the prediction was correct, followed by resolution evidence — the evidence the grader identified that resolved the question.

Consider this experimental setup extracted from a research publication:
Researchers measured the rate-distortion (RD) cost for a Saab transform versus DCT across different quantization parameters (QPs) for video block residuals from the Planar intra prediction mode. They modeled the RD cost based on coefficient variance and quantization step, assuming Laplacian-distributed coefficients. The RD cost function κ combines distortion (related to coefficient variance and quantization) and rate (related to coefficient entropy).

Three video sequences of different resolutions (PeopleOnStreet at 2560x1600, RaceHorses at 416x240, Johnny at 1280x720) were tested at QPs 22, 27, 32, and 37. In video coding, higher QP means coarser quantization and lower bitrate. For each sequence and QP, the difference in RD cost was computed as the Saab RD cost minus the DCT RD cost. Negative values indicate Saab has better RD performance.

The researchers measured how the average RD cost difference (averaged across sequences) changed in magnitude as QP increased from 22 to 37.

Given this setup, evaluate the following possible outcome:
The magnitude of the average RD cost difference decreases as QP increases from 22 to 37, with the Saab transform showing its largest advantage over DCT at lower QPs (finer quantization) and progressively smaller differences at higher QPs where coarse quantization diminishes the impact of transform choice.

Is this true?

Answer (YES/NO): NO